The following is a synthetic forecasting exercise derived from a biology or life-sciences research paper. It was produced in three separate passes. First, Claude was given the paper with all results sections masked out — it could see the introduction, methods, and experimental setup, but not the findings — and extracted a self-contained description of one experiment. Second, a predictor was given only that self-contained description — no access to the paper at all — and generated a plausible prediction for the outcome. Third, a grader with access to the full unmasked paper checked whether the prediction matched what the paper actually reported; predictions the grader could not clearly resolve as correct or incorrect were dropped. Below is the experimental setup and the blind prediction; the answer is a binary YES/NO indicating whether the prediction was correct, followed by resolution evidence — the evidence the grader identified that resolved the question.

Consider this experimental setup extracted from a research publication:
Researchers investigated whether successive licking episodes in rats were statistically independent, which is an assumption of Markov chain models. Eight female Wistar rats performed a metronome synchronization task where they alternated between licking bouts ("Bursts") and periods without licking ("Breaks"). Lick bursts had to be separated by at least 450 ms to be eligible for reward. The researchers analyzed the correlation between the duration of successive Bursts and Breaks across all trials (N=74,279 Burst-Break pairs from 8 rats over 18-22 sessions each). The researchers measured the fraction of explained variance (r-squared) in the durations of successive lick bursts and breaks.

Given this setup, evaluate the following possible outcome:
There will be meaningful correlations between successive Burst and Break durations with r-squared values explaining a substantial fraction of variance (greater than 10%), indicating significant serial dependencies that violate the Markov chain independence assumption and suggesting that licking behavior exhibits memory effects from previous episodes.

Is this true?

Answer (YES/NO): NO